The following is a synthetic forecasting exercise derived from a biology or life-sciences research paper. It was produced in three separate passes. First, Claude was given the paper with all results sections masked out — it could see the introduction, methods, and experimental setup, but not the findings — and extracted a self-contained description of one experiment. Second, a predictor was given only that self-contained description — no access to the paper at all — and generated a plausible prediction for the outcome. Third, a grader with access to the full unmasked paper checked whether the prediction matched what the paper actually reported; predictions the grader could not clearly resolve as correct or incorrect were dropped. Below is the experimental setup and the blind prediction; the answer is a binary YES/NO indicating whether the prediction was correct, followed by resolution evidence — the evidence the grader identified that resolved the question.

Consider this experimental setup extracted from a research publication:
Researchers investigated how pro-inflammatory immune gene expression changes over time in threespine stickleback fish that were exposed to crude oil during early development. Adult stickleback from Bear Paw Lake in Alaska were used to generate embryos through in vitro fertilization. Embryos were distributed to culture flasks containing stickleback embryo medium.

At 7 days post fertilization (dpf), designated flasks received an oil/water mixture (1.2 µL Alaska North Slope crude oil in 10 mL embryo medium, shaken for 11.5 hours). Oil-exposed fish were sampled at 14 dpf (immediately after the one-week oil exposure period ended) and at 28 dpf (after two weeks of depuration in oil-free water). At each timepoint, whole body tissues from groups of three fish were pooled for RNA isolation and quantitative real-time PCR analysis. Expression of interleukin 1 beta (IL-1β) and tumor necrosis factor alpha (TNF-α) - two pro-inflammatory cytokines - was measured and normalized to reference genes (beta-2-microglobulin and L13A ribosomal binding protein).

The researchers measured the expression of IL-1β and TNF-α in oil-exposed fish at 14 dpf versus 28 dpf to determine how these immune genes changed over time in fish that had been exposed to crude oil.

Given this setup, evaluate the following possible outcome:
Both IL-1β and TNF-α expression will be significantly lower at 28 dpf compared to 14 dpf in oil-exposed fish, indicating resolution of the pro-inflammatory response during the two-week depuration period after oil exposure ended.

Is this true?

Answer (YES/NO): NO